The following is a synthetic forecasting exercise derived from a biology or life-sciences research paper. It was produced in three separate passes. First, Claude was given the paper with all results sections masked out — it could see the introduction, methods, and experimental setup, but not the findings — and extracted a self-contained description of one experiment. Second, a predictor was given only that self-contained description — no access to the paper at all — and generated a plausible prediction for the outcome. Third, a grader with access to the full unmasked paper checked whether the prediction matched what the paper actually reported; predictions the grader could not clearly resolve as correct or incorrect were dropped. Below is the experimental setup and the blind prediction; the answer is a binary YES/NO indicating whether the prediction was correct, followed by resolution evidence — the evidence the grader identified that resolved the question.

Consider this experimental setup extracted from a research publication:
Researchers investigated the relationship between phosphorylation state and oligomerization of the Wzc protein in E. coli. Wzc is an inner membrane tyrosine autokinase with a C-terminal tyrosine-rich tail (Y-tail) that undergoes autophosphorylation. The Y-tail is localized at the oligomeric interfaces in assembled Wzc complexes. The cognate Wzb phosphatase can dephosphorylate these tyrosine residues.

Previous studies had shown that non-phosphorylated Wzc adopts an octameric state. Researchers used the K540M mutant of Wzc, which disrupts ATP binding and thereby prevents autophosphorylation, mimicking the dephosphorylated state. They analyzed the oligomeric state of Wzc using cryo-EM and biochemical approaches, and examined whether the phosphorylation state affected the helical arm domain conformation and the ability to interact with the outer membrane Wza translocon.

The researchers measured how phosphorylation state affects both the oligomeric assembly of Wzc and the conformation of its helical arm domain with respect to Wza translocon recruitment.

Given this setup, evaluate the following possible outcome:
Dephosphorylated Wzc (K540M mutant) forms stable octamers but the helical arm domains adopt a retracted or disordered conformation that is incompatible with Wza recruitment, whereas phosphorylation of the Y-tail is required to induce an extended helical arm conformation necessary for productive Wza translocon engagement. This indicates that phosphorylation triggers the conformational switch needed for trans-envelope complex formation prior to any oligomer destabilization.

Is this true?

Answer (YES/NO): NO